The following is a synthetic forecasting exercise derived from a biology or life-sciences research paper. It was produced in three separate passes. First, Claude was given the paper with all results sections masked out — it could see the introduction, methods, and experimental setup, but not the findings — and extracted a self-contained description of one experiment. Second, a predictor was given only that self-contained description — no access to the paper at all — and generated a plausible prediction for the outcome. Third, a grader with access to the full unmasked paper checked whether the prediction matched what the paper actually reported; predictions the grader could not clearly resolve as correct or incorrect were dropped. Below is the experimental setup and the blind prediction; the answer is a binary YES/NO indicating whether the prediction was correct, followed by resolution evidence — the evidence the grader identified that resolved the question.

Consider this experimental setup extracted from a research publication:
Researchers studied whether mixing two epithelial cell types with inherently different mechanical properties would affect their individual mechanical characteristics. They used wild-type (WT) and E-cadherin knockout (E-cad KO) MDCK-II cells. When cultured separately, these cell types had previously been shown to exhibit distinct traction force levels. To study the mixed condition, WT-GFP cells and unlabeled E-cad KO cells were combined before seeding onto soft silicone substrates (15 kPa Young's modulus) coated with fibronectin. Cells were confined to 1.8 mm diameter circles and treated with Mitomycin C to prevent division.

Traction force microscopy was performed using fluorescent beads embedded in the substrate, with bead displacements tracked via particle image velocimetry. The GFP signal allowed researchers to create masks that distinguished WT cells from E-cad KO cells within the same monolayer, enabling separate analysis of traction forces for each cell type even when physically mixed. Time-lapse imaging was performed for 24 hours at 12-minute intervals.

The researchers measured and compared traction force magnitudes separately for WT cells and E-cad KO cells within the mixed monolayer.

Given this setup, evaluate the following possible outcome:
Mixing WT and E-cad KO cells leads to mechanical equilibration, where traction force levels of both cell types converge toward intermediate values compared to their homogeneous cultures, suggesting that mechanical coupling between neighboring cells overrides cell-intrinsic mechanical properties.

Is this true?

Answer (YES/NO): NO